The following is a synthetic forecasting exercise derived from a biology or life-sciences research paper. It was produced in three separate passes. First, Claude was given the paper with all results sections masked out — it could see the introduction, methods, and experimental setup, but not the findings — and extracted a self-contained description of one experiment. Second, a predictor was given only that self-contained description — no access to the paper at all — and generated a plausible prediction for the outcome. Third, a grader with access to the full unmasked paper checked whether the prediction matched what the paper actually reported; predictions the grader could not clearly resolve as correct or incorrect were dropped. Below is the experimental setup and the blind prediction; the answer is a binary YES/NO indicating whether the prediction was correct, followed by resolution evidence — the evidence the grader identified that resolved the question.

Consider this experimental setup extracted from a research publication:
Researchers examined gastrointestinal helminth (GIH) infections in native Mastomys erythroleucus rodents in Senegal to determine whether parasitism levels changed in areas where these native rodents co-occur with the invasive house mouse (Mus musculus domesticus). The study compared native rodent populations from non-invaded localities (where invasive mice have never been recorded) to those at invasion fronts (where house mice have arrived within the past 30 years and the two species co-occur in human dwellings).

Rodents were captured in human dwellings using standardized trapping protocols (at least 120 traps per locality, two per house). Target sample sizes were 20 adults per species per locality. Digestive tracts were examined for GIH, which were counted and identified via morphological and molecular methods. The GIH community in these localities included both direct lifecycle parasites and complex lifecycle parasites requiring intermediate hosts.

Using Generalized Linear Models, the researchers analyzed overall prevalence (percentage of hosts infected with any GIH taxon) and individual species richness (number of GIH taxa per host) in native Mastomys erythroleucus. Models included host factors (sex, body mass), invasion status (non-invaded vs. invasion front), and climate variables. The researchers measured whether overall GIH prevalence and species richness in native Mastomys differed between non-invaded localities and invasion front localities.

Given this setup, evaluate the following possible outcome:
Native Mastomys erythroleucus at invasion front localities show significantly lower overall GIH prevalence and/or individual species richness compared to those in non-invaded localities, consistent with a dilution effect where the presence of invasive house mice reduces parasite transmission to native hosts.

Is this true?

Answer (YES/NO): NO